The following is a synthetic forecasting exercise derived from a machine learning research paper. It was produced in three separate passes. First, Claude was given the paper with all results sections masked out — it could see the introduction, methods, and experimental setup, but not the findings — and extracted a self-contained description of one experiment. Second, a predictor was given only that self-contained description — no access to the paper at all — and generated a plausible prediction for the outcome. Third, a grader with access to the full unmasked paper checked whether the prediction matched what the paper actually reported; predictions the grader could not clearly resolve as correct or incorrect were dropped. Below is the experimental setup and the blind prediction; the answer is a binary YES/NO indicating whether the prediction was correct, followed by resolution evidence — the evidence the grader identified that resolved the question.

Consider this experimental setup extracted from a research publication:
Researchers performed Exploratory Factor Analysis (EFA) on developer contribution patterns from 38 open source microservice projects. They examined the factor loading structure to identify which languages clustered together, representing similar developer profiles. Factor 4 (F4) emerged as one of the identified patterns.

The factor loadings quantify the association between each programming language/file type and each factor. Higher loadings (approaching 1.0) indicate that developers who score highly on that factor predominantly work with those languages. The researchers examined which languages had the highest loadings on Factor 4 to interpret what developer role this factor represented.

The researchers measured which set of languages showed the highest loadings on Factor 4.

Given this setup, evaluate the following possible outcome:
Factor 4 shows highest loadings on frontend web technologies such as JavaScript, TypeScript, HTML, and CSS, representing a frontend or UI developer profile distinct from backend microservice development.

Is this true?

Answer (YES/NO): NO